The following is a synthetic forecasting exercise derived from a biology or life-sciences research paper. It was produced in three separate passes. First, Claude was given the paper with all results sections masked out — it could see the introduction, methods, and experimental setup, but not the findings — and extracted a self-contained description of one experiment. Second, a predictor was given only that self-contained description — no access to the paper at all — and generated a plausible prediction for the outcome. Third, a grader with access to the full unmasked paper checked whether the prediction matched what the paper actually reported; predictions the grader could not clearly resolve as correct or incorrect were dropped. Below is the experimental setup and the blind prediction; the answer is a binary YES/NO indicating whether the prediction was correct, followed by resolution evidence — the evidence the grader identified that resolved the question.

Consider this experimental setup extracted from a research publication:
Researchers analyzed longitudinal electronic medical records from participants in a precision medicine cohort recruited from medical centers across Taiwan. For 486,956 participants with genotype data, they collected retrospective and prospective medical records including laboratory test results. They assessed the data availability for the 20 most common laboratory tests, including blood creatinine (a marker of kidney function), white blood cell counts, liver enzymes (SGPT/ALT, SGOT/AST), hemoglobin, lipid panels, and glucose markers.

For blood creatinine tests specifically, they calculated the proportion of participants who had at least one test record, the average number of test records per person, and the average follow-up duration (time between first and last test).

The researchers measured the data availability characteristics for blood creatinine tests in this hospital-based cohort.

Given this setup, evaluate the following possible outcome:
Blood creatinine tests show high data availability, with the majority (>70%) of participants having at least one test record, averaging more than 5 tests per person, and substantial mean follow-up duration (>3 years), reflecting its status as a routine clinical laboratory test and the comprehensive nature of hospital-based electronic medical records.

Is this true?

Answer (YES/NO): NO